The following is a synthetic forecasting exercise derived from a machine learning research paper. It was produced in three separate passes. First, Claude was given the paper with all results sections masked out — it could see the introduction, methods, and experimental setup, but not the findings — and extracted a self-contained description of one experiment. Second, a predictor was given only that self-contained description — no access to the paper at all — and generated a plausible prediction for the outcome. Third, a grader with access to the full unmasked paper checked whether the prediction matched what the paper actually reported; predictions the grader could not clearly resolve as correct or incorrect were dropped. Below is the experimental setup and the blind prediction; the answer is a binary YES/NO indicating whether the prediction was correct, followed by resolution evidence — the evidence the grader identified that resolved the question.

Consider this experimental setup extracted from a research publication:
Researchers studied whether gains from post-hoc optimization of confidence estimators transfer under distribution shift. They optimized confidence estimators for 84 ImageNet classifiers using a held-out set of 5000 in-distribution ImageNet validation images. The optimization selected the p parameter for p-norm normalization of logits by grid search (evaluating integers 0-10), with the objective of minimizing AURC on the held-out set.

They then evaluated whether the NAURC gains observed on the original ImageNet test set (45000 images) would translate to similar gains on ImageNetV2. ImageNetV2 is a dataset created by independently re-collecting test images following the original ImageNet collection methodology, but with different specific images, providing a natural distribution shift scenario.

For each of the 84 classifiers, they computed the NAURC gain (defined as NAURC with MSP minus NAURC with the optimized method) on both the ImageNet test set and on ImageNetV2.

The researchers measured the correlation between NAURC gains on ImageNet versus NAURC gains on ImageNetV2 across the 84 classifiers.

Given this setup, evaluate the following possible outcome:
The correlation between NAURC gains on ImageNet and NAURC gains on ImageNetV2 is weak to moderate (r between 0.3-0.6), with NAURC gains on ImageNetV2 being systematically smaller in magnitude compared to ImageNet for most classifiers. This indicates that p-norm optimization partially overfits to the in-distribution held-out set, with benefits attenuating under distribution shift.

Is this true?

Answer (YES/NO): NO